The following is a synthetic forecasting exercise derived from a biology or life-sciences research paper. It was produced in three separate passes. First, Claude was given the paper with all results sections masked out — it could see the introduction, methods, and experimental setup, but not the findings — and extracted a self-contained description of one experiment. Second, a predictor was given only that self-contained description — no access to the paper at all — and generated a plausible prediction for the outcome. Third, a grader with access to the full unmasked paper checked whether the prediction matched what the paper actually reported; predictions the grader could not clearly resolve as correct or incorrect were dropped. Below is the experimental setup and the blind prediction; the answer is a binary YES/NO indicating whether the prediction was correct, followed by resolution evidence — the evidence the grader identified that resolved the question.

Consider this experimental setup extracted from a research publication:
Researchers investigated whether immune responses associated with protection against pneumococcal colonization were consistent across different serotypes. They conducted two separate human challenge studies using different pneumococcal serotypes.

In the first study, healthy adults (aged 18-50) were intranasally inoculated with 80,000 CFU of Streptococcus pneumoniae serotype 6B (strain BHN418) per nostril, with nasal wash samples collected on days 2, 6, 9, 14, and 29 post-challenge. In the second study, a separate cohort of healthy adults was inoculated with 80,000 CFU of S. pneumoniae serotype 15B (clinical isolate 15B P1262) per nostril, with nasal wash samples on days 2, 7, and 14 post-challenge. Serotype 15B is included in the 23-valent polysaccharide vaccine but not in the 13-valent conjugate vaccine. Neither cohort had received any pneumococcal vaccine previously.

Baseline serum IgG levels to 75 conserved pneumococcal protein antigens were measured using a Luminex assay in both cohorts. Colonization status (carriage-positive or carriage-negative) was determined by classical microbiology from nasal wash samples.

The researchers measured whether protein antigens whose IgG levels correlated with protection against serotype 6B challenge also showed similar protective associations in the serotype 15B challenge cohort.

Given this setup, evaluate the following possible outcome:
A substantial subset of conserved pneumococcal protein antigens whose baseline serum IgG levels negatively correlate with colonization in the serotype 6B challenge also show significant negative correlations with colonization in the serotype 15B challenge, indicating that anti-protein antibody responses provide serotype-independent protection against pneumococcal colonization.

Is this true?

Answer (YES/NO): NO